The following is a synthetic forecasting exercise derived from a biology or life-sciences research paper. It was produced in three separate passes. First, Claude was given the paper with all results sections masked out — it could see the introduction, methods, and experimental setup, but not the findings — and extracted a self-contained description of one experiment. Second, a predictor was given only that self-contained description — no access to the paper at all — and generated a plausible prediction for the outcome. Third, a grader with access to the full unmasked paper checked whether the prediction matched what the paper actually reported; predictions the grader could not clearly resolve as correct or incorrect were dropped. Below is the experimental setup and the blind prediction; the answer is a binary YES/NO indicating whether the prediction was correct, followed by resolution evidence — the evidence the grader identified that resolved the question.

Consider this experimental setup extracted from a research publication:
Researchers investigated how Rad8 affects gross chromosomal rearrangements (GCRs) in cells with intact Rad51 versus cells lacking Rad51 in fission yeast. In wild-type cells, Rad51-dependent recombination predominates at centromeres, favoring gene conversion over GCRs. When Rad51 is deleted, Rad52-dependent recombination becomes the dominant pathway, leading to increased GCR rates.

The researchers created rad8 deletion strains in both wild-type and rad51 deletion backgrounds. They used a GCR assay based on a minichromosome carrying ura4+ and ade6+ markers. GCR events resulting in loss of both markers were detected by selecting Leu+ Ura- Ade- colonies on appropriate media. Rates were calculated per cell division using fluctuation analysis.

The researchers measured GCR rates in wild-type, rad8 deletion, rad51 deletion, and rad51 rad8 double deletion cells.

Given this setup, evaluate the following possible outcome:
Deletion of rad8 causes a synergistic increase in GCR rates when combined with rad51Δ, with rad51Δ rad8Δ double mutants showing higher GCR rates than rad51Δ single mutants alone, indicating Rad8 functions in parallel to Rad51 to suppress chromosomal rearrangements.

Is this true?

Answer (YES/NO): NO